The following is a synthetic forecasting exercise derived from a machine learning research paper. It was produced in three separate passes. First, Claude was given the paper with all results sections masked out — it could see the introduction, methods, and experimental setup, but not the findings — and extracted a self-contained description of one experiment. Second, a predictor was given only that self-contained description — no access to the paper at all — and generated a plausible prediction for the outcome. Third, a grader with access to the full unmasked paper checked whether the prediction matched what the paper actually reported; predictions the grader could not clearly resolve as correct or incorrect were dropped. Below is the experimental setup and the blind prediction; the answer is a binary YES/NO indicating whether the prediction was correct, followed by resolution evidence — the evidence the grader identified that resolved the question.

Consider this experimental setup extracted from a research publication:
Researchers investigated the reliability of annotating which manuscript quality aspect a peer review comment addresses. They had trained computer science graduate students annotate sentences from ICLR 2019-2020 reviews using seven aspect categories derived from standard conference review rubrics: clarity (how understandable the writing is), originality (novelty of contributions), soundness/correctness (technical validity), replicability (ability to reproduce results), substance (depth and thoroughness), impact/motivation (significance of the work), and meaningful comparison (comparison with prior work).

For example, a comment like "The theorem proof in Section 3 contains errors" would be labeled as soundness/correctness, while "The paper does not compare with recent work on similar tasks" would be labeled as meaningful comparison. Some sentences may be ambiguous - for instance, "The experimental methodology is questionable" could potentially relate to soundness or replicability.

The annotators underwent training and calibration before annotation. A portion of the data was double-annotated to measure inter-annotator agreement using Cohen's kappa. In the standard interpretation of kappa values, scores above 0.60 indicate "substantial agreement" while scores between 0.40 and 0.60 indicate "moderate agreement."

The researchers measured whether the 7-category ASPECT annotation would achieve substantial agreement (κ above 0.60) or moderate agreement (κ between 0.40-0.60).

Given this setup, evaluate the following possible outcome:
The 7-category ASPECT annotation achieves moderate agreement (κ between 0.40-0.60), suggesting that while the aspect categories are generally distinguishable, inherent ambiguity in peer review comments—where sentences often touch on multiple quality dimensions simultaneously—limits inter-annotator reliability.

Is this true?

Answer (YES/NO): YES